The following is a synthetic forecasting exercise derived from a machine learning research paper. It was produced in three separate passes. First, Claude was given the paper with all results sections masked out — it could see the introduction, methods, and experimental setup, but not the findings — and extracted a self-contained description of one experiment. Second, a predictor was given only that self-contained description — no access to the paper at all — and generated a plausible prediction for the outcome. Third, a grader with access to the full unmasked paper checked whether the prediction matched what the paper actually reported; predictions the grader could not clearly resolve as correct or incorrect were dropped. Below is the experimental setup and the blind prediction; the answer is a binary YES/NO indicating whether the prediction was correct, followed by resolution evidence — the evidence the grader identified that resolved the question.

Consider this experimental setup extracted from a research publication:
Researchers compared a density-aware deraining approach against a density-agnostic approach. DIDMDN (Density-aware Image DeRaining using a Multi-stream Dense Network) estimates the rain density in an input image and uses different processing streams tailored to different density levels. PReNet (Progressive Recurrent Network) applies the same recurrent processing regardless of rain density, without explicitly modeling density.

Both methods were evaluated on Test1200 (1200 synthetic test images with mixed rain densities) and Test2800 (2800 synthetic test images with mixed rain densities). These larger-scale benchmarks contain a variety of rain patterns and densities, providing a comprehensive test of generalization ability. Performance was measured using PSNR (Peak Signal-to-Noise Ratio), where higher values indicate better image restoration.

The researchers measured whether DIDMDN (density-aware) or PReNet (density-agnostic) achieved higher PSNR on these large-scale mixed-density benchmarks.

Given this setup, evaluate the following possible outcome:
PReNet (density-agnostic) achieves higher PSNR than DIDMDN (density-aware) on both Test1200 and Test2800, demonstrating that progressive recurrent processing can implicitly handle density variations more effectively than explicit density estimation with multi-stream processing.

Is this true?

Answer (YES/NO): YES